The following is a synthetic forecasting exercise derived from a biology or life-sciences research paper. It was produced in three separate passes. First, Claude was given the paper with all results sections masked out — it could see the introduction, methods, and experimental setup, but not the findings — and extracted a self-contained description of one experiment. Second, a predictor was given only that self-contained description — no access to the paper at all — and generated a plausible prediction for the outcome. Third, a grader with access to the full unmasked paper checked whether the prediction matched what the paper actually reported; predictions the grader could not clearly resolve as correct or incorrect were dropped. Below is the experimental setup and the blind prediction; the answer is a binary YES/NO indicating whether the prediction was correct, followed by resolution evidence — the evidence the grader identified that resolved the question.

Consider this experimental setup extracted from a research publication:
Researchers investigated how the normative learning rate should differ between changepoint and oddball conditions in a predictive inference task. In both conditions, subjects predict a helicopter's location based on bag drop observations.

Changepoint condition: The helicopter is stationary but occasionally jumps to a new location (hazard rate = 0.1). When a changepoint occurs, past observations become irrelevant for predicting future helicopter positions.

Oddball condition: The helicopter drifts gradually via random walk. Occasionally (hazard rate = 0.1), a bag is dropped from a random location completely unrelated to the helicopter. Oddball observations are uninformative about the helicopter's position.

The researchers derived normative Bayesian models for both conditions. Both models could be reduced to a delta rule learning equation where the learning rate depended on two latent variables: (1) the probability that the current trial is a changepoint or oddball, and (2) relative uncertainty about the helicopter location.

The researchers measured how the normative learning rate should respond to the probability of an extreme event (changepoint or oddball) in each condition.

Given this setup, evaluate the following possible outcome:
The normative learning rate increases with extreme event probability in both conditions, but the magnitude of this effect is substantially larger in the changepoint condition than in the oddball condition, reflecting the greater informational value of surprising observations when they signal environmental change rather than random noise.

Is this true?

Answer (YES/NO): NO